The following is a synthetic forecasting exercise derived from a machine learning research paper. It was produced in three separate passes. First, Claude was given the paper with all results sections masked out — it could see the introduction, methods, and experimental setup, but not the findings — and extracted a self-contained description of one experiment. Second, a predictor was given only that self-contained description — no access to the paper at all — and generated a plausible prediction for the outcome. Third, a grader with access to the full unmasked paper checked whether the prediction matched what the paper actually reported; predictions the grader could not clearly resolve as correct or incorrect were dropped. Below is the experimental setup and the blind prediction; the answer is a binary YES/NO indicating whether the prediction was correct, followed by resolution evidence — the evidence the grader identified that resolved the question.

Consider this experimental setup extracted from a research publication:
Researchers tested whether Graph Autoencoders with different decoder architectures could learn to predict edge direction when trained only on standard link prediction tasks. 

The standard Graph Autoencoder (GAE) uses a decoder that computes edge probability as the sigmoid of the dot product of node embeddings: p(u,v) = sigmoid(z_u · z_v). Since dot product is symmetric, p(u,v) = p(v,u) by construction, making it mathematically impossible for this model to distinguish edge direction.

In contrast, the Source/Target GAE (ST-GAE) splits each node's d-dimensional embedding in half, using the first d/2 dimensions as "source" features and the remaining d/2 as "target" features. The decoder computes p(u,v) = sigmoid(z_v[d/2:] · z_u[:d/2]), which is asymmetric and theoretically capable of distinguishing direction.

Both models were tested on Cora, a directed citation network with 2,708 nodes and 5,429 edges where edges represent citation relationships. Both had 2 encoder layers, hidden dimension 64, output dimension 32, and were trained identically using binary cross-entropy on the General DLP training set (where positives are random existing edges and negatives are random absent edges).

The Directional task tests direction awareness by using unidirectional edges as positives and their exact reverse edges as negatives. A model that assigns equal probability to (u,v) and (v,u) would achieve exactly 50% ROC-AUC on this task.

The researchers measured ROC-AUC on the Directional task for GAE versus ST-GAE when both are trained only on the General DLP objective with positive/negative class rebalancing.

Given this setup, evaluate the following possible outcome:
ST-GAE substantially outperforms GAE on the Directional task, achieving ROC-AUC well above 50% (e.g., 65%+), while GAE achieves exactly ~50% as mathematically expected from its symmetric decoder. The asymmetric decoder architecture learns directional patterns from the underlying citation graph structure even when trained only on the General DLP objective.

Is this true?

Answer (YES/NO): NO